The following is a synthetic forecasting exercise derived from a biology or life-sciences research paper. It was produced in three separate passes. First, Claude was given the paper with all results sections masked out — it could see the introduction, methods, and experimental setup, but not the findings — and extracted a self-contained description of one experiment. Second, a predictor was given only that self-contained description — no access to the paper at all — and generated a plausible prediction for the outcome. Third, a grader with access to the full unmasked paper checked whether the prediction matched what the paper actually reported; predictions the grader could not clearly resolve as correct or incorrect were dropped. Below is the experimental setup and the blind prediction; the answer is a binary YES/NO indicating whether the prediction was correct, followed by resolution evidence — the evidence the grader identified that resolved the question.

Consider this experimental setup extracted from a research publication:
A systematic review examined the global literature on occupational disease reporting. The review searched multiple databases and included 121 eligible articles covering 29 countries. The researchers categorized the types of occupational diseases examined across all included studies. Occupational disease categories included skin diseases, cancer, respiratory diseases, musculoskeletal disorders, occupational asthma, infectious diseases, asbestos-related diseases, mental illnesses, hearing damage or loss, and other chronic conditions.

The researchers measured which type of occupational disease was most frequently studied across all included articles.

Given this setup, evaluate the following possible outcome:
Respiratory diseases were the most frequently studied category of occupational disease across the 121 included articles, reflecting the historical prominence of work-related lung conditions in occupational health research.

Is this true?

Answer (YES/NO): NO